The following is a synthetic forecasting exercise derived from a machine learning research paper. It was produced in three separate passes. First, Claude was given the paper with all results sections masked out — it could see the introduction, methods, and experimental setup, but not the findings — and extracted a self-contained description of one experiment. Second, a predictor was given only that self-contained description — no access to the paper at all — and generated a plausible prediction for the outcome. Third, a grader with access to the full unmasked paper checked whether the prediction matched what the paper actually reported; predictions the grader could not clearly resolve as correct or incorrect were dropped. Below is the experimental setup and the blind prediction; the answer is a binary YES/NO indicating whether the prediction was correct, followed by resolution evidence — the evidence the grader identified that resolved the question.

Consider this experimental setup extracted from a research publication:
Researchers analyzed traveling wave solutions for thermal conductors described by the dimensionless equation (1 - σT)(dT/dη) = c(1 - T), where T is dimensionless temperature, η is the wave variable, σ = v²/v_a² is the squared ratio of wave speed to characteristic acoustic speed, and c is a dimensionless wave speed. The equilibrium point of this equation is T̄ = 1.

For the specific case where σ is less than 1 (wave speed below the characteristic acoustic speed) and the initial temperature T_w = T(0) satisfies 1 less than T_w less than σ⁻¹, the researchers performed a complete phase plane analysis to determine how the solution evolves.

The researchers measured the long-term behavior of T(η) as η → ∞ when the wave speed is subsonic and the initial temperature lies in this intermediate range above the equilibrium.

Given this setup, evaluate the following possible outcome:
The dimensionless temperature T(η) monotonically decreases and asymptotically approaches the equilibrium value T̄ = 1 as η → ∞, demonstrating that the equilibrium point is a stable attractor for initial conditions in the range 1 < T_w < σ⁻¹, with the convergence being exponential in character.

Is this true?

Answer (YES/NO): NO